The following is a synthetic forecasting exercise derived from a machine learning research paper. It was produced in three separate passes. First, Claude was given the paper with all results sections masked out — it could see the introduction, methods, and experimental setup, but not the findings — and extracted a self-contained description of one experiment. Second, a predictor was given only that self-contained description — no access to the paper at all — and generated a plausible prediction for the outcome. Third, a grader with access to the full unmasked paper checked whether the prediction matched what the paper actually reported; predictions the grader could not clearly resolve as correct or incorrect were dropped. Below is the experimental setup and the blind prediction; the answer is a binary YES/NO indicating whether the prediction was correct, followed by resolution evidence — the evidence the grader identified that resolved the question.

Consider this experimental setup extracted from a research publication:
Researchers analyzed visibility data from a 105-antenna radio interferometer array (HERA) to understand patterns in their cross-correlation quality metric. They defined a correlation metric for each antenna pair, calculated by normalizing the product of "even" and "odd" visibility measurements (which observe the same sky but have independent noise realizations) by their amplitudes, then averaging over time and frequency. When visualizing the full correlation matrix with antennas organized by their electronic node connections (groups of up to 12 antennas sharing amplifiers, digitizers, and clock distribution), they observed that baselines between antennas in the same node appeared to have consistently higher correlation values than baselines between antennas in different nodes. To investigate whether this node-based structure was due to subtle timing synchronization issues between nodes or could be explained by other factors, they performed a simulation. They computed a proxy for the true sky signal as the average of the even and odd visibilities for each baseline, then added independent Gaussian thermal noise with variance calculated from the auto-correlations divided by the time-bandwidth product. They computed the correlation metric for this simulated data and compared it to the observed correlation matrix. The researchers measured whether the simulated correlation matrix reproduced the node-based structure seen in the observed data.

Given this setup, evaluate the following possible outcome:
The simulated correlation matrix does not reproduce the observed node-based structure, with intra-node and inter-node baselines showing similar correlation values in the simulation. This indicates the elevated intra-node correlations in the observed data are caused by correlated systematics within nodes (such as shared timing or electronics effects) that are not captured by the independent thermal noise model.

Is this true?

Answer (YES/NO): NO